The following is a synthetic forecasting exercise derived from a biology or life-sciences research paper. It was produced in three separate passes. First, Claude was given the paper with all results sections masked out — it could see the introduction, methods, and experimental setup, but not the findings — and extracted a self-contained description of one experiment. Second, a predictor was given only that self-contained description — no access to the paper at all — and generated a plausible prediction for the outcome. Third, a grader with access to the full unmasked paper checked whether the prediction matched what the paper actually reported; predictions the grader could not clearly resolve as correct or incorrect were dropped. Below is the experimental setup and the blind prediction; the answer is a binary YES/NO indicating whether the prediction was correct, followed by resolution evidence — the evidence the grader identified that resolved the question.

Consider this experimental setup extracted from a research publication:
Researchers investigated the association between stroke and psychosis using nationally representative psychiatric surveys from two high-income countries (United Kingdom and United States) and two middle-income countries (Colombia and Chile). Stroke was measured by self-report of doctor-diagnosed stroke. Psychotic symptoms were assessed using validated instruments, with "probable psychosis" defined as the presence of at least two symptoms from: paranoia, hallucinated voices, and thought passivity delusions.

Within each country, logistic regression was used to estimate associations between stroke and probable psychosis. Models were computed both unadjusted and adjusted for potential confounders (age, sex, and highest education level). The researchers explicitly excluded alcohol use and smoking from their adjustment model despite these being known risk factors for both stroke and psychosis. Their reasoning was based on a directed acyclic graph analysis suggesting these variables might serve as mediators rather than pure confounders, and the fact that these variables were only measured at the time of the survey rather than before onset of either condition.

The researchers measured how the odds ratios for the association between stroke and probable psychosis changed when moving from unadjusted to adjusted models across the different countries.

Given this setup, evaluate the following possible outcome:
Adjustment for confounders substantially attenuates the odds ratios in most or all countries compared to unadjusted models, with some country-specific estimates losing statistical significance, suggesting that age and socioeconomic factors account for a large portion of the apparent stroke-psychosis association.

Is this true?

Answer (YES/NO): NO